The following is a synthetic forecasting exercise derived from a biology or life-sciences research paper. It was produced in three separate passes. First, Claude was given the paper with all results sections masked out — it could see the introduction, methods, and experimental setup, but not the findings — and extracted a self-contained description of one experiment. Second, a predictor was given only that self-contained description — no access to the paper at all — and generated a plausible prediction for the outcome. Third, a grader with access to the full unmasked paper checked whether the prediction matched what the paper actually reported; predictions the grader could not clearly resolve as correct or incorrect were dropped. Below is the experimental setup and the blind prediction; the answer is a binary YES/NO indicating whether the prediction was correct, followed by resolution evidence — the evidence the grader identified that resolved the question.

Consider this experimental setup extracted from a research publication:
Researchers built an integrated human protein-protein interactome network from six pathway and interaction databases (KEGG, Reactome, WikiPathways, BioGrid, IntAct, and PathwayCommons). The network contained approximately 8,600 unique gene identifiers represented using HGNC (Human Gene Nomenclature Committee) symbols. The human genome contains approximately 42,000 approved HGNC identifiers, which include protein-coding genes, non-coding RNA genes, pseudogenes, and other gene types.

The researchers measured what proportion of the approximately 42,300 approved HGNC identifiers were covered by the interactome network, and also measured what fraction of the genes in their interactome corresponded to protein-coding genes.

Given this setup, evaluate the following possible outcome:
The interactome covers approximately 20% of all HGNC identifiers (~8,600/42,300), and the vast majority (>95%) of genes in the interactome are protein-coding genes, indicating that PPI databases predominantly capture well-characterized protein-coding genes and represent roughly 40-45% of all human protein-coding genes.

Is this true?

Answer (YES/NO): YES